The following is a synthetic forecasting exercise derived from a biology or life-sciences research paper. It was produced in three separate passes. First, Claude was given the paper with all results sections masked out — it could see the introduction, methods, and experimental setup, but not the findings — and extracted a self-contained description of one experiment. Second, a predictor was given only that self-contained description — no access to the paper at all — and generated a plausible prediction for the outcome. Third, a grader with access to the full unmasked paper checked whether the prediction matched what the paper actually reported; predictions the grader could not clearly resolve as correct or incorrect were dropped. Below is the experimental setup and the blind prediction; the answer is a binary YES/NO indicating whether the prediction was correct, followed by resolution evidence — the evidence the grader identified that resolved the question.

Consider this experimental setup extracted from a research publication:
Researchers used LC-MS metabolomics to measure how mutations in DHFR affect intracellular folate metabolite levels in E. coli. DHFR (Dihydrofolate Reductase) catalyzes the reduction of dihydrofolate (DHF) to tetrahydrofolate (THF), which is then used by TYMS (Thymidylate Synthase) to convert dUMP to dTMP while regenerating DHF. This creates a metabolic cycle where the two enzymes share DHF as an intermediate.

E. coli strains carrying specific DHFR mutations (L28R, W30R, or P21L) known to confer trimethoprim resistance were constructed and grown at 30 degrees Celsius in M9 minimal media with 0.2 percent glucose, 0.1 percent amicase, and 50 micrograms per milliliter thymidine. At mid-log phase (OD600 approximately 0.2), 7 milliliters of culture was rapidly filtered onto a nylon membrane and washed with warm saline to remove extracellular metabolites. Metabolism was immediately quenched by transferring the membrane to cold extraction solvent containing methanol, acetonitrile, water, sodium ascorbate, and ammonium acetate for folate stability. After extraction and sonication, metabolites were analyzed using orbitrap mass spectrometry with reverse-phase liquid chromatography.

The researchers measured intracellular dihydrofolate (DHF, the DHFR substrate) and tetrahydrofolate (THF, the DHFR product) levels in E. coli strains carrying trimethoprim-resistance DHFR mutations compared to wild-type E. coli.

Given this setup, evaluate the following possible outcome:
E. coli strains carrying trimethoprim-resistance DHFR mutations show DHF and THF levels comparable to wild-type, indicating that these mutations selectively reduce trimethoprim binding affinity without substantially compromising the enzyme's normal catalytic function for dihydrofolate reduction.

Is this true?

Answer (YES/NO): NO